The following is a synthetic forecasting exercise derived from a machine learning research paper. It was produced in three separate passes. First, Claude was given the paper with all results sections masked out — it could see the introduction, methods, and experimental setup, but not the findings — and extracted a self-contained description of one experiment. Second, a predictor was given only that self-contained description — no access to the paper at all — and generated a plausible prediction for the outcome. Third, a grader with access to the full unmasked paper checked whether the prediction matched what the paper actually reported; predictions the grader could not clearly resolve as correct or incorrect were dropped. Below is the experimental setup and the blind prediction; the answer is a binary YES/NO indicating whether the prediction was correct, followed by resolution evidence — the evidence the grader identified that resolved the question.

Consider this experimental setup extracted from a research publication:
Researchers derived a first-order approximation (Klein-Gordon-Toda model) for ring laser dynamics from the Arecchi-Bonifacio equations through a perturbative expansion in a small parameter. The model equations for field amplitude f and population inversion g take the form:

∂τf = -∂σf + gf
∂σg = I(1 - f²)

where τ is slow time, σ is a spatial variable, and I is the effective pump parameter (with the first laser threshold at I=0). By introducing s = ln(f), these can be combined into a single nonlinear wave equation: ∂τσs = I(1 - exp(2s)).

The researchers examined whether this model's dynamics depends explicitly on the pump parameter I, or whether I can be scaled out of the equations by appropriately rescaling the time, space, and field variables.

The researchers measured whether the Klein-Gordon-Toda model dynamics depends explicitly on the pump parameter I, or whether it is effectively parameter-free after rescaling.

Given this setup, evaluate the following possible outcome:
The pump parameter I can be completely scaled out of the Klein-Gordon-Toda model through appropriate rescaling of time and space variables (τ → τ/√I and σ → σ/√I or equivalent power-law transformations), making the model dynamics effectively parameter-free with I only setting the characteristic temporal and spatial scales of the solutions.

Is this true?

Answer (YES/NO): YES